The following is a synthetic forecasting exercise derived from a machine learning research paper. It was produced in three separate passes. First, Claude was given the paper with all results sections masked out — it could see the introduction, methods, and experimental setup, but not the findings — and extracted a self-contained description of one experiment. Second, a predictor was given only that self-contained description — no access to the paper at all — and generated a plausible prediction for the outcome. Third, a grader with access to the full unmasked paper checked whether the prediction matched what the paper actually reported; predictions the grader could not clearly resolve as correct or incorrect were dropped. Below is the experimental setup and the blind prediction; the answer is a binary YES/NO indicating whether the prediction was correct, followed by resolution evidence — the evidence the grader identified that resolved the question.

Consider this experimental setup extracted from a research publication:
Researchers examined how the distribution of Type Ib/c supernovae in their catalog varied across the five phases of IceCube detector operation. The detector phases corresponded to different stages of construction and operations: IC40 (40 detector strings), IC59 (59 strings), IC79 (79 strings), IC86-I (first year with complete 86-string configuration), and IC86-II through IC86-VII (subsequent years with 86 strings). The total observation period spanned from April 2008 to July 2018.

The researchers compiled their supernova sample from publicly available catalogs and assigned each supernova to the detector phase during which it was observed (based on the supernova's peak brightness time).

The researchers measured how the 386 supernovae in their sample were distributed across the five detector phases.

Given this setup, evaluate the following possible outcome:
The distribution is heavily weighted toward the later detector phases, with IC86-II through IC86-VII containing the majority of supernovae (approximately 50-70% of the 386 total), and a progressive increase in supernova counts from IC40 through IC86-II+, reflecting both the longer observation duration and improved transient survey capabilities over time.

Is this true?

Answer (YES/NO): NO